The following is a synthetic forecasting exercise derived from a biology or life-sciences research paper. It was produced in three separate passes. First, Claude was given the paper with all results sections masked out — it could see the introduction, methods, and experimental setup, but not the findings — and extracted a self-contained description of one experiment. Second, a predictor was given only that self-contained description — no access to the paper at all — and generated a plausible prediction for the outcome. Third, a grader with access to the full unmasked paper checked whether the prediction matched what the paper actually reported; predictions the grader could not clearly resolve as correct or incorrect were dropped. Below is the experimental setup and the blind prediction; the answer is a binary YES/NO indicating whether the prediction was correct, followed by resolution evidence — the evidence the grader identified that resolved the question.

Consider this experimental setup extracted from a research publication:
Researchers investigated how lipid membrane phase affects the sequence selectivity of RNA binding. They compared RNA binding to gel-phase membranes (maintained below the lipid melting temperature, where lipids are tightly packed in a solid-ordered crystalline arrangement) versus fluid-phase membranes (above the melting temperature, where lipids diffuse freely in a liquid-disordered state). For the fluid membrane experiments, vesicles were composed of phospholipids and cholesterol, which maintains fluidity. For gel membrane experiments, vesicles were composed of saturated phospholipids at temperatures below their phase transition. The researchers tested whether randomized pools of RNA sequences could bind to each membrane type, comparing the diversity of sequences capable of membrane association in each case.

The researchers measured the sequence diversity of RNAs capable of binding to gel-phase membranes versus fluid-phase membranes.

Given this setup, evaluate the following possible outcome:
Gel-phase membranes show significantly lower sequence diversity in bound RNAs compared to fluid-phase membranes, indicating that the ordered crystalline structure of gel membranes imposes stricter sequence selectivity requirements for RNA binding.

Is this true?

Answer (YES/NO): NO